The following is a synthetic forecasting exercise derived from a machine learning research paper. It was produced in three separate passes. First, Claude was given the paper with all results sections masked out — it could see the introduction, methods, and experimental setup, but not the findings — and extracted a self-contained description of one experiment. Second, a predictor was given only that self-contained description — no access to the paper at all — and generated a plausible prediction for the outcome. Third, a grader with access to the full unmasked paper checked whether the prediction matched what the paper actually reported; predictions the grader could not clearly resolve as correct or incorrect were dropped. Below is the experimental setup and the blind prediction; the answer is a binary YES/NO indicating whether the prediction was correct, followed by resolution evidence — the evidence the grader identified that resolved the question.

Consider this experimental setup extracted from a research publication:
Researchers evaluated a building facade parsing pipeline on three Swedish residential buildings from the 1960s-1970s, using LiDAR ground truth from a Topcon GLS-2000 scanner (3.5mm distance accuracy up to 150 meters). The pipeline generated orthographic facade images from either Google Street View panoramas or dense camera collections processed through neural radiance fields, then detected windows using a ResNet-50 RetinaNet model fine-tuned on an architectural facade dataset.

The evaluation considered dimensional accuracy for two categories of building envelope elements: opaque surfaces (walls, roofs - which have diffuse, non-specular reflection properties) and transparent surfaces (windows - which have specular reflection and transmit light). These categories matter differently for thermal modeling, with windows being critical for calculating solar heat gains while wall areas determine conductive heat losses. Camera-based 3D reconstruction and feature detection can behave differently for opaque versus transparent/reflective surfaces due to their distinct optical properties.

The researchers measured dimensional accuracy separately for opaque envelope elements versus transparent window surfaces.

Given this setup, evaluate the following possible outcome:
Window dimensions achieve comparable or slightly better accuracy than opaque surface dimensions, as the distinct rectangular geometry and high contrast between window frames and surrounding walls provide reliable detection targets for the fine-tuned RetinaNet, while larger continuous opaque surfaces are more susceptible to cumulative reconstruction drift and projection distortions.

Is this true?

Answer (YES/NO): NO